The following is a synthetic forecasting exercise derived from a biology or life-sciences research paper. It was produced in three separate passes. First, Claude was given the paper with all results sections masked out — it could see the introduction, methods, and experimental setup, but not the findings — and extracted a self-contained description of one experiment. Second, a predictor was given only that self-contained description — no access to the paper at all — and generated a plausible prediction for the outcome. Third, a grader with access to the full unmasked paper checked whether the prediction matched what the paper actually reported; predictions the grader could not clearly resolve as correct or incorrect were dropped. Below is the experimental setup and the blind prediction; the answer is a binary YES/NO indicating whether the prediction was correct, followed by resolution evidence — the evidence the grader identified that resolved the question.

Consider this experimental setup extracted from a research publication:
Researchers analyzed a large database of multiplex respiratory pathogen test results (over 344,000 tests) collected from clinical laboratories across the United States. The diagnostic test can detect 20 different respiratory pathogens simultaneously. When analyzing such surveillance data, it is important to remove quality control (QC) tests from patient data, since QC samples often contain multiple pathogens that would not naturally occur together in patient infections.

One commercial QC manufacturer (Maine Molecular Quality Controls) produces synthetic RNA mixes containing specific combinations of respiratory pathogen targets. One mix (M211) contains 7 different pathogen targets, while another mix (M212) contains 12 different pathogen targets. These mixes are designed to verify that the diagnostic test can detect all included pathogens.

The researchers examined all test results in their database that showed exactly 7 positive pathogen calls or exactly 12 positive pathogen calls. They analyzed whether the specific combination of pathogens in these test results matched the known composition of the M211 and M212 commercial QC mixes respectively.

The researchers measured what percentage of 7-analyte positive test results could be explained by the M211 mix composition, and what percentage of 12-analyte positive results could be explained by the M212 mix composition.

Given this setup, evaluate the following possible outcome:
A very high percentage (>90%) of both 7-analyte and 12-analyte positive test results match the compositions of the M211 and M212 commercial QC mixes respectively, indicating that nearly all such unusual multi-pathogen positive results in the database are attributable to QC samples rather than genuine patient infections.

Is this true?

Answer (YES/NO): YES